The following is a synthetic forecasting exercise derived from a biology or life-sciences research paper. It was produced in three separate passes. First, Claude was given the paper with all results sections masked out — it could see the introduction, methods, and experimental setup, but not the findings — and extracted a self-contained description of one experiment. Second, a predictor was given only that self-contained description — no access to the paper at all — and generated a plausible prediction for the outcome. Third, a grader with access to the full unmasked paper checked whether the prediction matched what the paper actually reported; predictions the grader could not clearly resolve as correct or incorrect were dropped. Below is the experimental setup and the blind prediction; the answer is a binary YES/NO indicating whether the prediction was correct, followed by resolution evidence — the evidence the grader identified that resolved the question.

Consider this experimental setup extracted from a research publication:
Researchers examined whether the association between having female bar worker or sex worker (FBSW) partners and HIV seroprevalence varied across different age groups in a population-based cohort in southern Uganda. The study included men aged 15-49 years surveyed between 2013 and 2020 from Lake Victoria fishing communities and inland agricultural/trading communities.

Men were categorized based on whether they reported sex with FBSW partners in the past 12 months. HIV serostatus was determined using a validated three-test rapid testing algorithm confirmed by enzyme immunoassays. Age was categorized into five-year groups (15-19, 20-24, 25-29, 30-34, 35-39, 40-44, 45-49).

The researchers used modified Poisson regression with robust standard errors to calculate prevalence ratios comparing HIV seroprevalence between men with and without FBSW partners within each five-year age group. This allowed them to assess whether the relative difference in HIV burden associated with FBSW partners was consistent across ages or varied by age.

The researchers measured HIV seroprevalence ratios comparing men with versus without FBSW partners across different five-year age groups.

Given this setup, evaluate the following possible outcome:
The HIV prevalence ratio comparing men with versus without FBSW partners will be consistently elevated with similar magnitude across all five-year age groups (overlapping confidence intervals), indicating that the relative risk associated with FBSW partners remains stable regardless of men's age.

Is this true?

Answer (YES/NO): YES